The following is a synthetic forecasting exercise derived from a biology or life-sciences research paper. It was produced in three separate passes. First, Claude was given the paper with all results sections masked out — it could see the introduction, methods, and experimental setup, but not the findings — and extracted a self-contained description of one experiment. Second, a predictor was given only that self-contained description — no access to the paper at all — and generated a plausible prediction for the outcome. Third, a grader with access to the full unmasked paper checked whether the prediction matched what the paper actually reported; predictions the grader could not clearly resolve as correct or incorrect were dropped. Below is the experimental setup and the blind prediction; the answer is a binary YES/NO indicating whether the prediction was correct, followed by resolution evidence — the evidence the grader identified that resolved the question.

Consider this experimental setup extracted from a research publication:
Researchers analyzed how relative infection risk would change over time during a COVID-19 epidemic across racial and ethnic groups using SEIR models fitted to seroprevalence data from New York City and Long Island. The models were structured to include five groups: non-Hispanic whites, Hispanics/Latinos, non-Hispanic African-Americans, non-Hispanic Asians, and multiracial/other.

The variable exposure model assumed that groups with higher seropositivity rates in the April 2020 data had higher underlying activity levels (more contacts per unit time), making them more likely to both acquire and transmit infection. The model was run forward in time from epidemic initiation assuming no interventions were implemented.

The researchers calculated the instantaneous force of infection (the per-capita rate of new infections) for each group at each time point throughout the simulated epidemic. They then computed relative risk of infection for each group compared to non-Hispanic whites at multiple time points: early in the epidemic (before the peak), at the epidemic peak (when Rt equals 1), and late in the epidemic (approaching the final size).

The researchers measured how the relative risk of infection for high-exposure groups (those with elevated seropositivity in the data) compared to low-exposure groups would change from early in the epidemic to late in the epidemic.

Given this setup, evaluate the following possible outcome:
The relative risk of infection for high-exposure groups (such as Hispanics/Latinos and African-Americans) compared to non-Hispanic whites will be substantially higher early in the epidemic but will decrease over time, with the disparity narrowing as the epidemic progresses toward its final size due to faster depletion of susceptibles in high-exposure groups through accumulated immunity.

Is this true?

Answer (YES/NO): YES